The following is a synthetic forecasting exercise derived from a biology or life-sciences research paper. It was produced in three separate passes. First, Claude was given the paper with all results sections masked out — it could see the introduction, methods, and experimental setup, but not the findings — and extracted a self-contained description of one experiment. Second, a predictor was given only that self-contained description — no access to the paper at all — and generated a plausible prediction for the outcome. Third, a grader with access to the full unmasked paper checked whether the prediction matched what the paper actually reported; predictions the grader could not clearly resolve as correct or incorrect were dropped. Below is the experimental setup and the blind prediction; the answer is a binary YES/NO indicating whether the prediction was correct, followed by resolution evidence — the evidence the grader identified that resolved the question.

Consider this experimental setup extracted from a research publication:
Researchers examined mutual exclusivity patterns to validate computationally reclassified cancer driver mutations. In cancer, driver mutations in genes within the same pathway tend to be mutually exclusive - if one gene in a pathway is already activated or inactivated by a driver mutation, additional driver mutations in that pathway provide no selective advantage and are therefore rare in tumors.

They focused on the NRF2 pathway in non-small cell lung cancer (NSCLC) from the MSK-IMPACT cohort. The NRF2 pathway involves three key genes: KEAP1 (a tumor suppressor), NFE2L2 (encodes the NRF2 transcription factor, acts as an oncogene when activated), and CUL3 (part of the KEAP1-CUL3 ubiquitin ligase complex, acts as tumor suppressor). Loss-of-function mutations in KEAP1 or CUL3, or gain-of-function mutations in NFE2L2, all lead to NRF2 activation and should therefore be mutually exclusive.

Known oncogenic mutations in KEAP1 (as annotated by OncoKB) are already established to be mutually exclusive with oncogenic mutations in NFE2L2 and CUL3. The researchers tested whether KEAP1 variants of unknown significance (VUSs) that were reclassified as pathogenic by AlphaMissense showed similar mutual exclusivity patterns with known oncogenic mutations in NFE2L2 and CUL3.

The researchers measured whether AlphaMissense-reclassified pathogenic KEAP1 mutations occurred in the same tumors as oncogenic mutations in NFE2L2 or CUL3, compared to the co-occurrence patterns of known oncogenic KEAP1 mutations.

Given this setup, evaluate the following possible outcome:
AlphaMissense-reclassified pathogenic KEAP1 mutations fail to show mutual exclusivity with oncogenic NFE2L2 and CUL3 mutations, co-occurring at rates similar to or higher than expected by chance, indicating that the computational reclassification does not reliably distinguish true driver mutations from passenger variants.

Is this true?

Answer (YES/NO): NO